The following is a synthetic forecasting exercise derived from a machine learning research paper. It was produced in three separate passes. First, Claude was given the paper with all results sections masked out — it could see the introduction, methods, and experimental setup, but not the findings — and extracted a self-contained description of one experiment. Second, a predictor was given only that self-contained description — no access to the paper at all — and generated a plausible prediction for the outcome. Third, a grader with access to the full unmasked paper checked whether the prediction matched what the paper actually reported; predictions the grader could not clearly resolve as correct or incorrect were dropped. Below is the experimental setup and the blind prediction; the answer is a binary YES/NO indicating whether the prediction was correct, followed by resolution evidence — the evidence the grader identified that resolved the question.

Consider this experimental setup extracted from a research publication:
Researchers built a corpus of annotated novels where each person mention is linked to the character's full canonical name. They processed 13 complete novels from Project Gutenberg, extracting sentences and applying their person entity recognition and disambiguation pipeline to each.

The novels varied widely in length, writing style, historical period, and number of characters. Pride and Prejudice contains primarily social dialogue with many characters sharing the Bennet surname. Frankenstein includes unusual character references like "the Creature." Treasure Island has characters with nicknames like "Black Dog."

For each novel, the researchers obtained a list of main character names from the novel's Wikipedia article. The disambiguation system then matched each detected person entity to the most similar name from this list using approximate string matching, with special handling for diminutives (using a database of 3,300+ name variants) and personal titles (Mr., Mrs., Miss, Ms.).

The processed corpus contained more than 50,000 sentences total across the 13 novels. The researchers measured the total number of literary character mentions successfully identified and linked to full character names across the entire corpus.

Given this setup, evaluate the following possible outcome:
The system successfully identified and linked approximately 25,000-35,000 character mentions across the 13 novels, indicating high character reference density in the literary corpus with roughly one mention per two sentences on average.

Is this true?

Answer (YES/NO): NO